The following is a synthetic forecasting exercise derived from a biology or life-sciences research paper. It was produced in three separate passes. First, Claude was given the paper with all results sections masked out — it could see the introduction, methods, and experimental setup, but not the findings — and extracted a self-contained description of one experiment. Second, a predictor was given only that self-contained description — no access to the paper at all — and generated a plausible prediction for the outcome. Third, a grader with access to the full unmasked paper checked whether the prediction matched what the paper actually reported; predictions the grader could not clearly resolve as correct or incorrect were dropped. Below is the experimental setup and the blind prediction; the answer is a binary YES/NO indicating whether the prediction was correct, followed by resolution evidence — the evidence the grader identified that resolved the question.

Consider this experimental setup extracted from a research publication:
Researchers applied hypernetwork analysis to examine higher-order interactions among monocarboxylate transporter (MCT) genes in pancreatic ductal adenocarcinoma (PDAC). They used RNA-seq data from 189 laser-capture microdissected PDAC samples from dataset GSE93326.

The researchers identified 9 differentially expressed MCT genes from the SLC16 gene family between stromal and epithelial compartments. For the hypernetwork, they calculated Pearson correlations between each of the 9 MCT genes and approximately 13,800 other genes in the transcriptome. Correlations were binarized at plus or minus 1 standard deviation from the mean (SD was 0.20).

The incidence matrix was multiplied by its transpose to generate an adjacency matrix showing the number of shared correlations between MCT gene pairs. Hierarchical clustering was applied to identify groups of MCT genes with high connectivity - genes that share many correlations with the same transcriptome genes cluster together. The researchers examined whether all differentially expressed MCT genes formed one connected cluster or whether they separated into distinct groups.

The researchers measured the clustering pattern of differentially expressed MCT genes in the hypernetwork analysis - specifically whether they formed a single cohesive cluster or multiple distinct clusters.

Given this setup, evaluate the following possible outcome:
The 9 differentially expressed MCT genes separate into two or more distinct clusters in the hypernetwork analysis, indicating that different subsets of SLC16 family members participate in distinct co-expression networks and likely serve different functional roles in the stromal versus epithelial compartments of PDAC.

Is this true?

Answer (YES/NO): YES